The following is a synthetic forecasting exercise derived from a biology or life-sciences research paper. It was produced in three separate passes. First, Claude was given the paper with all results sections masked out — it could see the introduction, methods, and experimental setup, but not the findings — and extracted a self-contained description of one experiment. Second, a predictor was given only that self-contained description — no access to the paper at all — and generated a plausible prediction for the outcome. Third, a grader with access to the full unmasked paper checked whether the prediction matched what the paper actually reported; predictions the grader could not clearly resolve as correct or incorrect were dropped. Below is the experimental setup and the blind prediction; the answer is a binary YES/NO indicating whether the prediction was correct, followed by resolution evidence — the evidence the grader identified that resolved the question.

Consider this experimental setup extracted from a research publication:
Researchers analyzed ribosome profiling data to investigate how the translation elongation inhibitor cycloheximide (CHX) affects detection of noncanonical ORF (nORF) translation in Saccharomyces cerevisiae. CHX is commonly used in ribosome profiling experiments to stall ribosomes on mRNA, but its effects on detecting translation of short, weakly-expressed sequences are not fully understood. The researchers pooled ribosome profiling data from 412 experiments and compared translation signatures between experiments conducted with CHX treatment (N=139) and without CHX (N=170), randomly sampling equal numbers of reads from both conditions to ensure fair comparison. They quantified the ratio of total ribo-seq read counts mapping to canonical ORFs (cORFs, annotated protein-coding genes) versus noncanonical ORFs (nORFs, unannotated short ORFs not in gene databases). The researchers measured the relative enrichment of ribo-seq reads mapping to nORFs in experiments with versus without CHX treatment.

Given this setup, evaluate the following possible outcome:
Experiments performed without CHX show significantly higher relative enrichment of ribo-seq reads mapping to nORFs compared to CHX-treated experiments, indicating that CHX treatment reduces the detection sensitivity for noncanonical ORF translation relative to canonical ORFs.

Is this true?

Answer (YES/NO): NO